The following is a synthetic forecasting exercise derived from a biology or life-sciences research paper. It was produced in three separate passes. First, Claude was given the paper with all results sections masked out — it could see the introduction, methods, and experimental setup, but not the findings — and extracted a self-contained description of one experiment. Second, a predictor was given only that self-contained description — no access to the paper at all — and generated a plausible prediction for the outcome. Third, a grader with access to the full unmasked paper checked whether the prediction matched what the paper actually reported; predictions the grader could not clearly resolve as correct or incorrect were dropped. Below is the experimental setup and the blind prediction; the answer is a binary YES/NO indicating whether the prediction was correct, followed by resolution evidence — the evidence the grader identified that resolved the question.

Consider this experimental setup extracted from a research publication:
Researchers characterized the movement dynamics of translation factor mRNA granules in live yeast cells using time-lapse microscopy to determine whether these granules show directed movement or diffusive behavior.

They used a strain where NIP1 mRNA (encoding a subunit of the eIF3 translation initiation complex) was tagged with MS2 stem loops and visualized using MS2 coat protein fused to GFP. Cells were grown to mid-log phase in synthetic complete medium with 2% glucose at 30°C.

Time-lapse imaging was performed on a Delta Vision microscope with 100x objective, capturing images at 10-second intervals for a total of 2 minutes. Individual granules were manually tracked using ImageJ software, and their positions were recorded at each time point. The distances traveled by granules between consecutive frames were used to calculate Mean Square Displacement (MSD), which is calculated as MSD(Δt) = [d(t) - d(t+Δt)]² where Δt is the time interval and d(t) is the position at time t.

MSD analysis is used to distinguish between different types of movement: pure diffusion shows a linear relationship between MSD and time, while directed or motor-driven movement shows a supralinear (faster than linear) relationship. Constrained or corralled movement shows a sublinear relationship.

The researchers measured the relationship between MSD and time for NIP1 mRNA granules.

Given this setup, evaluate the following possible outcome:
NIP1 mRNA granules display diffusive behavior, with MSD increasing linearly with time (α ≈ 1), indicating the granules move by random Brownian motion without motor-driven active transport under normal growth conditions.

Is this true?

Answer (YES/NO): NO